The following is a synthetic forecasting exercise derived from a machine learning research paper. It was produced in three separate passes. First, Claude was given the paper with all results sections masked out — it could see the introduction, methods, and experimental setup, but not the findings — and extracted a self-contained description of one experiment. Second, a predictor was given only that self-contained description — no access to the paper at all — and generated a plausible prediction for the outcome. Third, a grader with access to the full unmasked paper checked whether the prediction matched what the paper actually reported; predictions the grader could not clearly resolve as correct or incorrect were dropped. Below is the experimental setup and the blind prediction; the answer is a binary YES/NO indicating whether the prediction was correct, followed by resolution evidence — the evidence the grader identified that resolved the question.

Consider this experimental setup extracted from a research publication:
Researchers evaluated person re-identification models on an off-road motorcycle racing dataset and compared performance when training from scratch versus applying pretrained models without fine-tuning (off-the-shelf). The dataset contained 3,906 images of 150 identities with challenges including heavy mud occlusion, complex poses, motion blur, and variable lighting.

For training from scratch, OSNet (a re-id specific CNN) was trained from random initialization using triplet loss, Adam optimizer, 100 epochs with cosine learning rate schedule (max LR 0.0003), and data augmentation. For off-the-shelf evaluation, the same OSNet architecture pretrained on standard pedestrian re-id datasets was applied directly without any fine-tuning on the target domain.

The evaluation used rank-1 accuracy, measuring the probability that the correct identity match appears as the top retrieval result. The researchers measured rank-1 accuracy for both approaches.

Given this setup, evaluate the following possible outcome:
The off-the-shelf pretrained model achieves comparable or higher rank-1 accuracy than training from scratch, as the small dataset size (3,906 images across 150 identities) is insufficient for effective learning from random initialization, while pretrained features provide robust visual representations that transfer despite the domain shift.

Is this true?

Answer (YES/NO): YES